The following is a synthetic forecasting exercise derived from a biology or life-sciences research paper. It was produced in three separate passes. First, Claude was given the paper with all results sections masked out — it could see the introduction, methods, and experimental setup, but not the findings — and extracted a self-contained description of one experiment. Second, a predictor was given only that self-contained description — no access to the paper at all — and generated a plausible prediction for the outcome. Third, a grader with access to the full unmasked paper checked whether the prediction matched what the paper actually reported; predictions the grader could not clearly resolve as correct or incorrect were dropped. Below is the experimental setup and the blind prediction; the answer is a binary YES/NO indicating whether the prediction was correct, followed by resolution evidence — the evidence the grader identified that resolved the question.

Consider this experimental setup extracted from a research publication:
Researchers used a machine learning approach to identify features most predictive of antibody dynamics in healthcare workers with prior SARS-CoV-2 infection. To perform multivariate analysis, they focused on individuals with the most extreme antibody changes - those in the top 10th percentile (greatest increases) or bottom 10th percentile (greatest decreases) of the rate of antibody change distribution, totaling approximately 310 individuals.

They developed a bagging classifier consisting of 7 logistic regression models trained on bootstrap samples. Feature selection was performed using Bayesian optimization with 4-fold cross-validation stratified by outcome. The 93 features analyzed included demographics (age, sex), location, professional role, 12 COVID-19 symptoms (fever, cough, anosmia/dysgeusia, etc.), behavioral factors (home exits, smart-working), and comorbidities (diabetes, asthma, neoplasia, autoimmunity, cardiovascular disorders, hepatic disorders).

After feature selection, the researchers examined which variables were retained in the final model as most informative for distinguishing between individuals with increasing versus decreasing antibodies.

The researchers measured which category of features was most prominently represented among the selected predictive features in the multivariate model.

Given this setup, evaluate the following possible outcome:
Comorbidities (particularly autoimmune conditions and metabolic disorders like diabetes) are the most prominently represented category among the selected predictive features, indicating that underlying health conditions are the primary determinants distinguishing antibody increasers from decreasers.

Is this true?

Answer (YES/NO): NO